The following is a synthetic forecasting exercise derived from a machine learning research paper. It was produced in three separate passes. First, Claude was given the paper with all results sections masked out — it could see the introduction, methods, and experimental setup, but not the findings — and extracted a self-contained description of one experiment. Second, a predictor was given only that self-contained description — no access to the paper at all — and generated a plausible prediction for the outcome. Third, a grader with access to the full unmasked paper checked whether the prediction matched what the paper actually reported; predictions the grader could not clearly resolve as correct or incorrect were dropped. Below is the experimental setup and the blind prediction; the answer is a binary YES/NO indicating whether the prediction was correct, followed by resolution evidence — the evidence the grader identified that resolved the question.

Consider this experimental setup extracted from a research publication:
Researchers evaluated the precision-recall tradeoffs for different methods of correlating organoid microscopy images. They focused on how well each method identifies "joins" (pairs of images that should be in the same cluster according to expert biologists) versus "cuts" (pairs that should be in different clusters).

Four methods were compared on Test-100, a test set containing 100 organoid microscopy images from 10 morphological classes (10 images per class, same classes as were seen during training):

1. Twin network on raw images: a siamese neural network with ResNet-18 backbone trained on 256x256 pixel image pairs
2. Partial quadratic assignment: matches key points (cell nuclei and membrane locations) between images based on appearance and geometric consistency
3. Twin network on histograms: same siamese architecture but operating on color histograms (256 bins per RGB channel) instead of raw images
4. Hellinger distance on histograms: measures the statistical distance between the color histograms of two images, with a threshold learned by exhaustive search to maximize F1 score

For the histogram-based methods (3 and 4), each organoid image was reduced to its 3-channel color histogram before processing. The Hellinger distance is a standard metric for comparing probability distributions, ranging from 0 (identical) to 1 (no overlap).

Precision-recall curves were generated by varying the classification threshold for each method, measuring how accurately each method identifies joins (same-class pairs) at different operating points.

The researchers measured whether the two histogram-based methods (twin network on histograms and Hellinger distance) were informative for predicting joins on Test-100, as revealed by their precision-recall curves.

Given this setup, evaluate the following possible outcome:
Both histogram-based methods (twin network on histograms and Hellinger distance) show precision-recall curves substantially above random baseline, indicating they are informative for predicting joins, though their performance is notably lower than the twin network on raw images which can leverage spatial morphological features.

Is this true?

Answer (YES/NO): NO